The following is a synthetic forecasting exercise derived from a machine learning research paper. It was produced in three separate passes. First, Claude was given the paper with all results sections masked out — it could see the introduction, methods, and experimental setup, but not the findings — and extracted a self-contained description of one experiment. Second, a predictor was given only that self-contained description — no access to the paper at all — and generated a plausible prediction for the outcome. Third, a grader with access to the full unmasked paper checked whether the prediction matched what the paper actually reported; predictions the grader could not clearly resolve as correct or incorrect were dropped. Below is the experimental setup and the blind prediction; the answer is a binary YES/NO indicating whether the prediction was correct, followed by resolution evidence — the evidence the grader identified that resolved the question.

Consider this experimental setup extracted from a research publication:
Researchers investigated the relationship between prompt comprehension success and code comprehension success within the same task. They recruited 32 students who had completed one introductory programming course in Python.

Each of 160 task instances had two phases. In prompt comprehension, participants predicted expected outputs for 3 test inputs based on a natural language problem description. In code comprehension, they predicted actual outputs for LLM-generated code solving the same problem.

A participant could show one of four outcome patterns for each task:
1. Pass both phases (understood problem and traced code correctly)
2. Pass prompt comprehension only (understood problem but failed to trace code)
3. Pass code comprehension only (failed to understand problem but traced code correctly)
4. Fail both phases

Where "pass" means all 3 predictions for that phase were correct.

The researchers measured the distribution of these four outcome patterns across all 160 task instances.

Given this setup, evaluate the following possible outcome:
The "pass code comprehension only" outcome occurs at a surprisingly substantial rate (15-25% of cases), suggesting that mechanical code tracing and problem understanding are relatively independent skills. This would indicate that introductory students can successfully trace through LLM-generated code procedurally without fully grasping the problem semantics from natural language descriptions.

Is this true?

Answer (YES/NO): NO